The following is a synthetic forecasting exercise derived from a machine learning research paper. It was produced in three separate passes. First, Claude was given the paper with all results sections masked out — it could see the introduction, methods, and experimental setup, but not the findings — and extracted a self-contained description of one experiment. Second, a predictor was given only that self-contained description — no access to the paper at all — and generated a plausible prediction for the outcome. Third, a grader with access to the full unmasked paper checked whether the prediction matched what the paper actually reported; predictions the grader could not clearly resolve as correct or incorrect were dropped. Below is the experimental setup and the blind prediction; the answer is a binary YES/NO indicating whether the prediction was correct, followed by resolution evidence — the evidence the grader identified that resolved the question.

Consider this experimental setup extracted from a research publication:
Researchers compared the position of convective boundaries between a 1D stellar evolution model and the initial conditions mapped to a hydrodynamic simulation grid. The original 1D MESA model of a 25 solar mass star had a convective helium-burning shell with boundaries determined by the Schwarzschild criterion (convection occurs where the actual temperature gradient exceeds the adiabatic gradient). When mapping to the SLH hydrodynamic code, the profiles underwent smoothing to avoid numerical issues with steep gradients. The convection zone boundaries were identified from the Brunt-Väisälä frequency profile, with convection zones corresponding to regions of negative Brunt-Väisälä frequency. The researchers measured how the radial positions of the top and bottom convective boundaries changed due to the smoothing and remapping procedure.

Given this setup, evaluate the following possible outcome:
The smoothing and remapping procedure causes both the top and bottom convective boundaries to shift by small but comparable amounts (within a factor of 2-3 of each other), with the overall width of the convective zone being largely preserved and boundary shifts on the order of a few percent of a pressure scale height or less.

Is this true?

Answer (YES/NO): NO